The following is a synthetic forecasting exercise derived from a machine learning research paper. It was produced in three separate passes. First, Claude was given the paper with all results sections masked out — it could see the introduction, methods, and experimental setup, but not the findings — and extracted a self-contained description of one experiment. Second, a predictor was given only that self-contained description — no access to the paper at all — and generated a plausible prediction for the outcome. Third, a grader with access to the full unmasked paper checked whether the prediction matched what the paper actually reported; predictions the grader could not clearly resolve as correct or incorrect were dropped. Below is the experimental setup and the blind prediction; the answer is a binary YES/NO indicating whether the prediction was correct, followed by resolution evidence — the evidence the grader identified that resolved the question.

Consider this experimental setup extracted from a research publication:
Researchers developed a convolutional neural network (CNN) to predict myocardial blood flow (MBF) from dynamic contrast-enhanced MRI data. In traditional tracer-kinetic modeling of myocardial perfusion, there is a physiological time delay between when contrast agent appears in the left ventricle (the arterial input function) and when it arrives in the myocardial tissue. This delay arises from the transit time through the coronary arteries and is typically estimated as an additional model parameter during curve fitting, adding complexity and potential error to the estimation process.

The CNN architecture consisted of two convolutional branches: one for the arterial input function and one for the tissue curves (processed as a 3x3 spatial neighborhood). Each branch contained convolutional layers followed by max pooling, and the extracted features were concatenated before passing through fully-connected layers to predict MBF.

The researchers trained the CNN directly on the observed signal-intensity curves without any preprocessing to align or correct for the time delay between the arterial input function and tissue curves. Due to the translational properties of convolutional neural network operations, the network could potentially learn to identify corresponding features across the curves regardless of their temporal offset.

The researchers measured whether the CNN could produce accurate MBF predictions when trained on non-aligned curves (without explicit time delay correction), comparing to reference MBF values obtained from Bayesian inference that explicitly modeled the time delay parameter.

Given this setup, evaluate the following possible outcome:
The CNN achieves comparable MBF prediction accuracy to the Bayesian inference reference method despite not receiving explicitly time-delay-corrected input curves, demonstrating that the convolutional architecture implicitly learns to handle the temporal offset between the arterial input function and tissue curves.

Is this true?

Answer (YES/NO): YES